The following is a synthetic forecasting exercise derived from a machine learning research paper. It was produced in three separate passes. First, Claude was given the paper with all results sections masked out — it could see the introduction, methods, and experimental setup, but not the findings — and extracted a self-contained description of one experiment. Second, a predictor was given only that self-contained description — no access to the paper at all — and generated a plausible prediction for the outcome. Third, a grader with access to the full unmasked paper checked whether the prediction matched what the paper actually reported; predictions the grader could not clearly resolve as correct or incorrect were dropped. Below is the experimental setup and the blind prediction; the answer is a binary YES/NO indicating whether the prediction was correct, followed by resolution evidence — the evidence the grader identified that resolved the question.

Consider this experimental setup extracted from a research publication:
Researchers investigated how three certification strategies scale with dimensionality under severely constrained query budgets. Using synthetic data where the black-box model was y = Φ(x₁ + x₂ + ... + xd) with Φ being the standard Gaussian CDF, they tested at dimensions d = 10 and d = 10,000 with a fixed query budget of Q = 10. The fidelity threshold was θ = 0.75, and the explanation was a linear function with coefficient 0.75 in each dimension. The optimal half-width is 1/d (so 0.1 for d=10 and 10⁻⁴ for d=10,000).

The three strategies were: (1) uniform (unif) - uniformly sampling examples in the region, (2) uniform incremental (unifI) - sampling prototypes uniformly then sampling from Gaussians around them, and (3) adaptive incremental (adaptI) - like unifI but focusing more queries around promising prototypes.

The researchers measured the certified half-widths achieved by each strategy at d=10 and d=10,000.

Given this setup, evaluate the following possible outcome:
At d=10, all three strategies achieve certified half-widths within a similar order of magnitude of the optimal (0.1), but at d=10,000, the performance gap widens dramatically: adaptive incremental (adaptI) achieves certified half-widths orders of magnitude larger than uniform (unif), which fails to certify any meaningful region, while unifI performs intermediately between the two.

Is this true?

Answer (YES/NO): NO